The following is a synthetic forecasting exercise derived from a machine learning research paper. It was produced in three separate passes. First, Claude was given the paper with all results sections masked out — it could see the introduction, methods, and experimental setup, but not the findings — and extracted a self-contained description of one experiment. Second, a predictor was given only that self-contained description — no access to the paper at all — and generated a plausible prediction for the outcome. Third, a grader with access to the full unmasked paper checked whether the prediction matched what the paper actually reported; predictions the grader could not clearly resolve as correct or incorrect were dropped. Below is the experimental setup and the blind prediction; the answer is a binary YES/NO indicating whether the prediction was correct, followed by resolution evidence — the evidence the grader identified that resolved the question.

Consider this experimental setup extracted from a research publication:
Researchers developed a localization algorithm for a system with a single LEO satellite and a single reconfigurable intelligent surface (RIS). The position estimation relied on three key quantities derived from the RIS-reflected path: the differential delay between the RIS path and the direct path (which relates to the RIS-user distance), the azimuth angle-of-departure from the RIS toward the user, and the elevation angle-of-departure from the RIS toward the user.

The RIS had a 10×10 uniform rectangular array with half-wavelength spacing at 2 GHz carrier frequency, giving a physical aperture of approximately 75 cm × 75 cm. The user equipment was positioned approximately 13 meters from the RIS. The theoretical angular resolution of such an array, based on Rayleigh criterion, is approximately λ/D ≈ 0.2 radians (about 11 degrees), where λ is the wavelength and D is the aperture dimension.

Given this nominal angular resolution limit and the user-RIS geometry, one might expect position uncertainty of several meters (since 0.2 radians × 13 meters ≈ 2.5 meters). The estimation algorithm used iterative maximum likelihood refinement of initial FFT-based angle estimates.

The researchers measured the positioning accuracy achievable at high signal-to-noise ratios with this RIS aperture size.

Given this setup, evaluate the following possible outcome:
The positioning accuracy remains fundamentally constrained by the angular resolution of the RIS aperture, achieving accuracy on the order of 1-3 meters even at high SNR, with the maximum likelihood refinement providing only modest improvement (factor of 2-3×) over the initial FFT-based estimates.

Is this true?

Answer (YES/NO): YES